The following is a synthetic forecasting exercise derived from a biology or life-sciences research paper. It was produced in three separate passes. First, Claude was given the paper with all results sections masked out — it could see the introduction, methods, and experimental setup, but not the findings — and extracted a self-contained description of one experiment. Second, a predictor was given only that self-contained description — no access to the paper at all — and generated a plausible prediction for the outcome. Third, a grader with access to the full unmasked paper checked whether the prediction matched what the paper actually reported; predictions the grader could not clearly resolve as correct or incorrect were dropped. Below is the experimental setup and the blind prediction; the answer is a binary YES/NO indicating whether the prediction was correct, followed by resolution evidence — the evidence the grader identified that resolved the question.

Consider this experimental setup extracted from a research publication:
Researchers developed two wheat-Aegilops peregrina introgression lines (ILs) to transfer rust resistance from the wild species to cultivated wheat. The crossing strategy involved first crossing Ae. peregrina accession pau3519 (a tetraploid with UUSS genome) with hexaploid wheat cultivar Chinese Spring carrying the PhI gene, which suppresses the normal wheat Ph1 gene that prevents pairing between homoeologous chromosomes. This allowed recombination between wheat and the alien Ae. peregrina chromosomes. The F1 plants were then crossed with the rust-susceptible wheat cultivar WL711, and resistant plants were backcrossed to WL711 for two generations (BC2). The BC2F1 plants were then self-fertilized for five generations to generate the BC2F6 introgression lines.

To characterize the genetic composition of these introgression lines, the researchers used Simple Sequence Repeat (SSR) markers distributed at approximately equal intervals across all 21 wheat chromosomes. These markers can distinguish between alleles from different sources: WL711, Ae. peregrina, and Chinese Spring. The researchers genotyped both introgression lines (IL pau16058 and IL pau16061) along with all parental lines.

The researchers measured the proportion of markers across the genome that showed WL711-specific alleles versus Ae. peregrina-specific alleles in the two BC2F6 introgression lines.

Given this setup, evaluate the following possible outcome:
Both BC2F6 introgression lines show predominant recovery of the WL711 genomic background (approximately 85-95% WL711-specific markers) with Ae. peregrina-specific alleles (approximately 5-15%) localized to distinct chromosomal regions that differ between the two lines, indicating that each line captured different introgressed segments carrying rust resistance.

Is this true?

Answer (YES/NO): NO